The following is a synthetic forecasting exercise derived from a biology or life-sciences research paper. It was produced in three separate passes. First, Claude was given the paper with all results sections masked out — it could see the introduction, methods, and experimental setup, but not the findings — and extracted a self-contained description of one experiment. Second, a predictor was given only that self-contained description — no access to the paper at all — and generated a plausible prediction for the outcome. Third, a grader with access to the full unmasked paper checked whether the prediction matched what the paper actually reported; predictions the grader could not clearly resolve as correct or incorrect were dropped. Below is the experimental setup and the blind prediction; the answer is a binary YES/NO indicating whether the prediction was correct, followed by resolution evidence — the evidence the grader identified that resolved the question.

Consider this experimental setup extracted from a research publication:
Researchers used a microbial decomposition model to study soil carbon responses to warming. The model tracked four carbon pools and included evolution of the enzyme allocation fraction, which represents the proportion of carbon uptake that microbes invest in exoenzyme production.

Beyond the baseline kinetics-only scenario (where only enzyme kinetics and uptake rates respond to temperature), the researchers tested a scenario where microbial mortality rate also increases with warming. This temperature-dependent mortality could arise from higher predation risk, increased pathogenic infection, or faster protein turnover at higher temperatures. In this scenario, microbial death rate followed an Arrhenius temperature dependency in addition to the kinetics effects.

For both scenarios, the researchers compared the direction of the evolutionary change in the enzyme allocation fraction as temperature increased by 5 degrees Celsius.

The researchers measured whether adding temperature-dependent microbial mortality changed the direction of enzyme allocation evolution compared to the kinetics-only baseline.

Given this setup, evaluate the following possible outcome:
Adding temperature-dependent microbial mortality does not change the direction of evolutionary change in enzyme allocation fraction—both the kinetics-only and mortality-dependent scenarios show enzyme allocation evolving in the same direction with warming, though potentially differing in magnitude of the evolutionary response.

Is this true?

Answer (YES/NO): NO